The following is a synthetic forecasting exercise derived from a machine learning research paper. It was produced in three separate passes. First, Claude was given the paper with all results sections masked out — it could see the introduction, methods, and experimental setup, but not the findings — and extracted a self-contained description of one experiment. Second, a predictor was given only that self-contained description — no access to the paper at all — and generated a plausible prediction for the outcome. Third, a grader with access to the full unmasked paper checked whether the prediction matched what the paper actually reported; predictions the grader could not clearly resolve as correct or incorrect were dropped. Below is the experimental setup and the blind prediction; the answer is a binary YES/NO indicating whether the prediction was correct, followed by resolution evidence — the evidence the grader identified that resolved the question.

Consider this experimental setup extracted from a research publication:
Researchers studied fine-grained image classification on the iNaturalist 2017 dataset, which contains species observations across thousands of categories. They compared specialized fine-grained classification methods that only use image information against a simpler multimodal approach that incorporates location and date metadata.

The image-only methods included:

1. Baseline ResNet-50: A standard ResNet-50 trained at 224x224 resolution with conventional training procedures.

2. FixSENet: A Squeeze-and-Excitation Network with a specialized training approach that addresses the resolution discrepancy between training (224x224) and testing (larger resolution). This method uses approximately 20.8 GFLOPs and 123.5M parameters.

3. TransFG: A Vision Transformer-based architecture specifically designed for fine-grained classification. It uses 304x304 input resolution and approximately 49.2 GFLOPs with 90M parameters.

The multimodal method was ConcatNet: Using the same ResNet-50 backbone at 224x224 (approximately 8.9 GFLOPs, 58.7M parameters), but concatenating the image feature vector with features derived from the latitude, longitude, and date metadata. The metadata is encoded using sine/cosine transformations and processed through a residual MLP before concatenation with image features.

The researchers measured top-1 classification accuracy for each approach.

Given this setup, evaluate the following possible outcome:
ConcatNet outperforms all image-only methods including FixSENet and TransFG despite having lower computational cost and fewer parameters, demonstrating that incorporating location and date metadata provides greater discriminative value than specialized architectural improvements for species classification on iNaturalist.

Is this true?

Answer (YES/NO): YES